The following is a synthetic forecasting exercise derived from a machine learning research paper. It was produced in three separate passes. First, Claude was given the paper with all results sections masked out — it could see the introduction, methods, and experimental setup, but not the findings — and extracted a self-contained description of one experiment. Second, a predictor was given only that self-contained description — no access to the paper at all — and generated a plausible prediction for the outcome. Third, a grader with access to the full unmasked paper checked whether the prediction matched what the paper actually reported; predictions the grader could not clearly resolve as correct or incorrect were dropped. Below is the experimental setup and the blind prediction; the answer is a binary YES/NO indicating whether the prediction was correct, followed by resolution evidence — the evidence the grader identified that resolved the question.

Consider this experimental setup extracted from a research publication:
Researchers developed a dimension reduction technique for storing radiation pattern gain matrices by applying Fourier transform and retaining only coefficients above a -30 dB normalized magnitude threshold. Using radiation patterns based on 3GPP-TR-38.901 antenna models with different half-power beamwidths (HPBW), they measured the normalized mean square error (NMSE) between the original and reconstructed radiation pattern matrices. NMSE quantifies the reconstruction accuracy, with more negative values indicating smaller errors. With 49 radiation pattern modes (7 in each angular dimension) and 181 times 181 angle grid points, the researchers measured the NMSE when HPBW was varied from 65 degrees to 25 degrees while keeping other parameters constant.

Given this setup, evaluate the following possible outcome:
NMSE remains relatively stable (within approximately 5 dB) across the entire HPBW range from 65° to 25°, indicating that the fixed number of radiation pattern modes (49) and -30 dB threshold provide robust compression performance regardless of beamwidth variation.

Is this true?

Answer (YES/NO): NO